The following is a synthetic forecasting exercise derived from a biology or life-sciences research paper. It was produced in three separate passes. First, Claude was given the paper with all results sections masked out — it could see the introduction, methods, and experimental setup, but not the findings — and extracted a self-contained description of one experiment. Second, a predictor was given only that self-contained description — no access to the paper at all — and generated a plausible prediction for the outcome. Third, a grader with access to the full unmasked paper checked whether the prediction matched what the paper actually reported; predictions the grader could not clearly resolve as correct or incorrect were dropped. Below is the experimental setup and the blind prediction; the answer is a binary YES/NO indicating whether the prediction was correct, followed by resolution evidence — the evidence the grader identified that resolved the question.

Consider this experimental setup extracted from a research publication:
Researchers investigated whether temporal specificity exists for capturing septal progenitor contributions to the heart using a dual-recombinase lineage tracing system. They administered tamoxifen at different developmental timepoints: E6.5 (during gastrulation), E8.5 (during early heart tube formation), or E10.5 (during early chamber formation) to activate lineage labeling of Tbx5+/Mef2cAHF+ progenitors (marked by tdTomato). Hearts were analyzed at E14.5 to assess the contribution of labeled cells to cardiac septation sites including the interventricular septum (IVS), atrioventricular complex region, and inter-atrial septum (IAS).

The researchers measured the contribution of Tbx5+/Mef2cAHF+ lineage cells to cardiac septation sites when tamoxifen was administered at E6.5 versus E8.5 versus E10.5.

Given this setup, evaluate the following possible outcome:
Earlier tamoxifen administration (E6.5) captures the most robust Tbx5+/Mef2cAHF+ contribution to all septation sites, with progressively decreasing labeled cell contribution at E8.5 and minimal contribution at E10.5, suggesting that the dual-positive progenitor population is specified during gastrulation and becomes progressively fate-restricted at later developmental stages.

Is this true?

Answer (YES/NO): NO